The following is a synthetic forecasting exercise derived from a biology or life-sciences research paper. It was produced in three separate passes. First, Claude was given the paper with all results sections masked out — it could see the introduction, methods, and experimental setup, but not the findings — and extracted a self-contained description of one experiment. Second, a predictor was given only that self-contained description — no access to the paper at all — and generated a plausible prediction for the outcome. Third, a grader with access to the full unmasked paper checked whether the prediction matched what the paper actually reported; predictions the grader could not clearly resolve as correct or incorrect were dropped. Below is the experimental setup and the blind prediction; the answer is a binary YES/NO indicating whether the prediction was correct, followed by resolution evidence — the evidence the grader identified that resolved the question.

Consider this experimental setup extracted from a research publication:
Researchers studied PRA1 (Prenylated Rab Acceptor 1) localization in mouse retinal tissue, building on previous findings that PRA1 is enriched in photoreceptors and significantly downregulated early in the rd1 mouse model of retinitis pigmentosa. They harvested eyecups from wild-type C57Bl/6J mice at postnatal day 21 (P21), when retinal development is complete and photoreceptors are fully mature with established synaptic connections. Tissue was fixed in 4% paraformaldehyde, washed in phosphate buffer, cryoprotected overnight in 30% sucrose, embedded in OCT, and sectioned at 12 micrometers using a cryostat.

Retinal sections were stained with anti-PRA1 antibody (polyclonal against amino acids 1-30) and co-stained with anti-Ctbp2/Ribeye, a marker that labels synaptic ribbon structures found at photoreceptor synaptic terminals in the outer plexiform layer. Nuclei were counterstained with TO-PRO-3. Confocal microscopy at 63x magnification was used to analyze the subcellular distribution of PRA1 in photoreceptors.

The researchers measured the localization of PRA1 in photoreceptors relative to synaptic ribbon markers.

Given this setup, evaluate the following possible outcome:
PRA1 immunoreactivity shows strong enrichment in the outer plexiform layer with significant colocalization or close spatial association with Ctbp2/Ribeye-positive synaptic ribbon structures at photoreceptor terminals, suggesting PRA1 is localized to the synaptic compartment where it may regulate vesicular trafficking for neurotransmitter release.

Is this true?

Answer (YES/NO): NO